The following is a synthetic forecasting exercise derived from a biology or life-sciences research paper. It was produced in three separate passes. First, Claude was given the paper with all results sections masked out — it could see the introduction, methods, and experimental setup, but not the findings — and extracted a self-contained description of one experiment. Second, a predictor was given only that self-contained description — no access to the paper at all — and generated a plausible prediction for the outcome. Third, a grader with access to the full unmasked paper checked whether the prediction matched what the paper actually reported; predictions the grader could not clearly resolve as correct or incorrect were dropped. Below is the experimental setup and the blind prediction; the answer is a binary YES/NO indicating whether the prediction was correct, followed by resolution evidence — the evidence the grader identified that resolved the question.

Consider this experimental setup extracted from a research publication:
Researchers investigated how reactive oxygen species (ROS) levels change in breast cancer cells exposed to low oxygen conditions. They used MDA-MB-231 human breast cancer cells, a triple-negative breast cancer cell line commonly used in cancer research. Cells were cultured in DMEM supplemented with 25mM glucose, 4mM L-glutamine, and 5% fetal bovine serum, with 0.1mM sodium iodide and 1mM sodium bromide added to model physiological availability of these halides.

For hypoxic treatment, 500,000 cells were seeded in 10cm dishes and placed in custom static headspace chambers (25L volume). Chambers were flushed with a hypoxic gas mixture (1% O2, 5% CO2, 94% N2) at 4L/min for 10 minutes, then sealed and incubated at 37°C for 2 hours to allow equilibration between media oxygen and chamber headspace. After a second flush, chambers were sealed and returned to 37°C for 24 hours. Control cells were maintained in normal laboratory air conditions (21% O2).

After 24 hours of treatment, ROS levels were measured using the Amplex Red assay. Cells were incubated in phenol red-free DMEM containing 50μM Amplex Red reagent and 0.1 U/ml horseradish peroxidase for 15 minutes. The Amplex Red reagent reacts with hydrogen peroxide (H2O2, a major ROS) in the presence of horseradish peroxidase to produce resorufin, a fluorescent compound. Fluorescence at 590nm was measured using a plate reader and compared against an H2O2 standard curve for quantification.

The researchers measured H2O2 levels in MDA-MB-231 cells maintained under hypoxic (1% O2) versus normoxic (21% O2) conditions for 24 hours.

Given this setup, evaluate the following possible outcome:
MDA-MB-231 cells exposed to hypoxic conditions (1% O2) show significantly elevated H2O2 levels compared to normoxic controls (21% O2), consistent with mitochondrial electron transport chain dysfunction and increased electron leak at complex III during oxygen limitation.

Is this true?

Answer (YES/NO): NO